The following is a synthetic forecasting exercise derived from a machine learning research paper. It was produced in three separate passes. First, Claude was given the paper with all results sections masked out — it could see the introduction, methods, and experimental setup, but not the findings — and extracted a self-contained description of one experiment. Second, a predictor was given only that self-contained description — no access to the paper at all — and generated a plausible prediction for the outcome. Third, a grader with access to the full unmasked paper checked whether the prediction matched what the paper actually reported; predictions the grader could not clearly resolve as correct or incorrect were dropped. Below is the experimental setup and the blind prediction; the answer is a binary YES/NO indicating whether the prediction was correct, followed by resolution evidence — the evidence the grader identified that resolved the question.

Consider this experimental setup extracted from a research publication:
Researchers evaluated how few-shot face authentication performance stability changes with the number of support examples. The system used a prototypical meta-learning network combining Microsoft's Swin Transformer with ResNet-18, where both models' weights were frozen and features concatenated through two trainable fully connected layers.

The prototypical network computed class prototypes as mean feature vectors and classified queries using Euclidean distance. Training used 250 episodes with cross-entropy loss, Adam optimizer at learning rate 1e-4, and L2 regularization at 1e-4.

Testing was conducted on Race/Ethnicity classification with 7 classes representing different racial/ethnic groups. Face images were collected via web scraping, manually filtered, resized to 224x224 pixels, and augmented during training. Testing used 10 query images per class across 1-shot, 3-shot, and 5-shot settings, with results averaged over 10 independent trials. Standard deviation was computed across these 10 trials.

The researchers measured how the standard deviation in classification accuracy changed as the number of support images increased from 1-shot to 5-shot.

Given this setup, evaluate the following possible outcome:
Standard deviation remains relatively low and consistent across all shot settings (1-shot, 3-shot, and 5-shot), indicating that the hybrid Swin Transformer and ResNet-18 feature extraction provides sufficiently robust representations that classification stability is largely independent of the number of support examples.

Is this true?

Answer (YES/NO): YES